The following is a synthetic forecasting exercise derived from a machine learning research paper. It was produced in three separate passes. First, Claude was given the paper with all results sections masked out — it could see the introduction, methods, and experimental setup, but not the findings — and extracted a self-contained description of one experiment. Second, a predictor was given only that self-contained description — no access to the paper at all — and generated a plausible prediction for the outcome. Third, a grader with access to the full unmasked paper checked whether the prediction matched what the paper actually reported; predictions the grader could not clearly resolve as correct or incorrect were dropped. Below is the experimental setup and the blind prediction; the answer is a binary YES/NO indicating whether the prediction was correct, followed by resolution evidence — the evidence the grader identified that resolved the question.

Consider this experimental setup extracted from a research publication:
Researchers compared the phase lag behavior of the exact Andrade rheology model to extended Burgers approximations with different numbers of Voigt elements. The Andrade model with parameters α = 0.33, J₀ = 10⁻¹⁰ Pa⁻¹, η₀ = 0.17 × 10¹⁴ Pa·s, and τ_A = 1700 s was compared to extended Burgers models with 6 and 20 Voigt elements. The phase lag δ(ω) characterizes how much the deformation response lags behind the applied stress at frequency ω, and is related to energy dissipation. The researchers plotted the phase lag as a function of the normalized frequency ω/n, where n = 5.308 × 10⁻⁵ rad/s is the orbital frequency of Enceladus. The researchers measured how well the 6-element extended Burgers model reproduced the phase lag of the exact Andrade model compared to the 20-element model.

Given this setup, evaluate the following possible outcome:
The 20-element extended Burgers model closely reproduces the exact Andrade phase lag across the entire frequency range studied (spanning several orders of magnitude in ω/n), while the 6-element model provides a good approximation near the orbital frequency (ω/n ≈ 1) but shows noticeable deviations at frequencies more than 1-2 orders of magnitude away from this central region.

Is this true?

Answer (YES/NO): NO